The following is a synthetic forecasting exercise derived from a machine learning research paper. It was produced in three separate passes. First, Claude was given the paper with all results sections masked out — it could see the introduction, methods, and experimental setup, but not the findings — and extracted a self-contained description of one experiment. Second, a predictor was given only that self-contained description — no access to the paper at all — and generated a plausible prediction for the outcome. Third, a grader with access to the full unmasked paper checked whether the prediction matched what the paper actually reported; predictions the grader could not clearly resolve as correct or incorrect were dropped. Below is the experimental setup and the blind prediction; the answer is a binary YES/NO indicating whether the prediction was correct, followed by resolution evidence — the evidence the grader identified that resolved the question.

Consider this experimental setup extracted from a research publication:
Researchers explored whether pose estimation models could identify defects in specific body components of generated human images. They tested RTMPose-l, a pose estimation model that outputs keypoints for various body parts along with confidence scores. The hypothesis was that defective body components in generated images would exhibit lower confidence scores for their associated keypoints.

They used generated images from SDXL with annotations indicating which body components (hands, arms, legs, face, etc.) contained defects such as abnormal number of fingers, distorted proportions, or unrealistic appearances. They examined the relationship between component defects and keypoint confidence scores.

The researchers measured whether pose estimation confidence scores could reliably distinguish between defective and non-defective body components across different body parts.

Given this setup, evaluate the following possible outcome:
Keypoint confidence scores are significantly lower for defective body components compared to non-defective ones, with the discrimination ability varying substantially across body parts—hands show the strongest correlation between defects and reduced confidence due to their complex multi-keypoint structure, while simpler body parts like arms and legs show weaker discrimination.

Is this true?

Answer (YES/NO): NO